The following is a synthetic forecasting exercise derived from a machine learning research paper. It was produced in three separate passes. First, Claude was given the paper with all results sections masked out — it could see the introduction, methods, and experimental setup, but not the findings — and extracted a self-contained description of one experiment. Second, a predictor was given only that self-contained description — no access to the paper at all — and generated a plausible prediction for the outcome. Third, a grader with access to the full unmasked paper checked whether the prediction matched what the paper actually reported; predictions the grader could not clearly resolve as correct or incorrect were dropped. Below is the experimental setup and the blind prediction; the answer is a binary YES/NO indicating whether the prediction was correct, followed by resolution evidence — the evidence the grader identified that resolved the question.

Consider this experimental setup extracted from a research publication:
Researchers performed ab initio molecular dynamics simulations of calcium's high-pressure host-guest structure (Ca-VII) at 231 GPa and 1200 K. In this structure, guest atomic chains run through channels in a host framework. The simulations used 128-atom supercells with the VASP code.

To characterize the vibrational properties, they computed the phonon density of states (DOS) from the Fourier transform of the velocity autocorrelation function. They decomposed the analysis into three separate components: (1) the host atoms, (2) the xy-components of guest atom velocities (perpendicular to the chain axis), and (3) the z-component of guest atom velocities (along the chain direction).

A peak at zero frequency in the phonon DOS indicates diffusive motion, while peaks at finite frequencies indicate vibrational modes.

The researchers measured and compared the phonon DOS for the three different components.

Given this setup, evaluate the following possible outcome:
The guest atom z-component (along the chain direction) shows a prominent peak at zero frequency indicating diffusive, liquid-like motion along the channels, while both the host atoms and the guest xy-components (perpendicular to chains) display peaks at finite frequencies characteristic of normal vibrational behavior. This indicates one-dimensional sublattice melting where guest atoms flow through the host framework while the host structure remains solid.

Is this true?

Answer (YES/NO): YES